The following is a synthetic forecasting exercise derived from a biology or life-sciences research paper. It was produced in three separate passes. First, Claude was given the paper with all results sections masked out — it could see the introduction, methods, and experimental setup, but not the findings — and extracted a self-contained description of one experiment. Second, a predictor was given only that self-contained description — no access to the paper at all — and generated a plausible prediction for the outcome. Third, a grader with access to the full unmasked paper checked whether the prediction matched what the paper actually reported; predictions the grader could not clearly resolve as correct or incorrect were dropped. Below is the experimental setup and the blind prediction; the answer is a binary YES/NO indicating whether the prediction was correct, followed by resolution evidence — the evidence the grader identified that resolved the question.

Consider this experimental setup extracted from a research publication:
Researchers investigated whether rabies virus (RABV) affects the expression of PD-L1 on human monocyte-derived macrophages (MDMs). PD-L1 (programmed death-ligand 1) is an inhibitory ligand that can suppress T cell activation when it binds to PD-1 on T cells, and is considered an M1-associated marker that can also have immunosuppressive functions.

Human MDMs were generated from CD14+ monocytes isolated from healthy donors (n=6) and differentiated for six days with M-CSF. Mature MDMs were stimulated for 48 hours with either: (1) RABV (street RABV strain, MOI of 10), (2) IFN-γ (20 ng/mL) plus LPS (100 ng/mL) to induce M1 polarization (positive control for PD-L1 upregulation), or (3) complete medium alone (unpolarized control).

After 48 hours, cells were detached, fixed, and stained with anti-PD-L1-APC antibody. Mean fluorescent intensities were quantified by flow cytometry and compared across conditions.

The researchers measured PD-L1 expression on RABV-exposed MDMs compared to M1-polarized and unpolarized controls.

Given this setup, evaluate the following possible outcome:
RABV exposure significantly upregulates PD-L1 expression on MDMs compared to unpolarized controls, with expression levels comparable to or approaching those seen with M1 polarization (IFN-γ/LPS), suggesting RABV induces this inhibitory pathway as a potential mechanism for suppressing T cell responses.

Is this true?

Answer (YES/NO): NO